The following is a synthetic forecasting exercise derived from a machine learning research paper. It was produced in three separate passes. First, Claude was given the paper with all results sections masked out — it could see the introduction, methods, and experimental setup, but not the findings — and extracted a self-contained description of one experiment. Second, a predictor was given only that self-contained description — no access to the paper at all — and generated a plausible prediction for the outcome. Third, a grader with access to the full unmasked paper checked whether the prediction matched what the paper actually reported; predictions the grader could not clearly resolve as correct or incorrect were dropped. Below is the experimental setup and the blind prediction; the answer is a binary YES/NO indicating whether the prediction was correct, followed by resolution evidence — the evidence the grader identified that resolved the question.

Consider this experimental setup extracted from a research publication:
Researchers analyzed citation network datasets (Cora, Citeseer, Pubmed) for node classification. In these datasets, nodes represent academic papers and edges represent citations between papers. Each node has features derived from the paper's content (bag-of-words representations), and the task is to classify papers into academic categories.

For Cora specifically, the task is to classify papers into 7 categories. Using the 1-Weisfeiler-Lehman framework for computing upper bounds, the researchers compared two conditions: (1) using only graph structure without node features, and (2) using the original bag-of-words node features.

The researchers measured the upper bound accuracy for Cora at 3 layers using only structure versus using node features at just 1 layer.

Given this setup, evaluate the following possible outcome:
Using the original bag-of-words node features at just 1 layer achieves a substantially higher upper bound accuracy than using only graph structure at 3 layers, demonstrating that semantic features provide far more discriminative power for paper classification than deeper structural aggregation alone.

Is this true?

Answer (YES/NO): YES